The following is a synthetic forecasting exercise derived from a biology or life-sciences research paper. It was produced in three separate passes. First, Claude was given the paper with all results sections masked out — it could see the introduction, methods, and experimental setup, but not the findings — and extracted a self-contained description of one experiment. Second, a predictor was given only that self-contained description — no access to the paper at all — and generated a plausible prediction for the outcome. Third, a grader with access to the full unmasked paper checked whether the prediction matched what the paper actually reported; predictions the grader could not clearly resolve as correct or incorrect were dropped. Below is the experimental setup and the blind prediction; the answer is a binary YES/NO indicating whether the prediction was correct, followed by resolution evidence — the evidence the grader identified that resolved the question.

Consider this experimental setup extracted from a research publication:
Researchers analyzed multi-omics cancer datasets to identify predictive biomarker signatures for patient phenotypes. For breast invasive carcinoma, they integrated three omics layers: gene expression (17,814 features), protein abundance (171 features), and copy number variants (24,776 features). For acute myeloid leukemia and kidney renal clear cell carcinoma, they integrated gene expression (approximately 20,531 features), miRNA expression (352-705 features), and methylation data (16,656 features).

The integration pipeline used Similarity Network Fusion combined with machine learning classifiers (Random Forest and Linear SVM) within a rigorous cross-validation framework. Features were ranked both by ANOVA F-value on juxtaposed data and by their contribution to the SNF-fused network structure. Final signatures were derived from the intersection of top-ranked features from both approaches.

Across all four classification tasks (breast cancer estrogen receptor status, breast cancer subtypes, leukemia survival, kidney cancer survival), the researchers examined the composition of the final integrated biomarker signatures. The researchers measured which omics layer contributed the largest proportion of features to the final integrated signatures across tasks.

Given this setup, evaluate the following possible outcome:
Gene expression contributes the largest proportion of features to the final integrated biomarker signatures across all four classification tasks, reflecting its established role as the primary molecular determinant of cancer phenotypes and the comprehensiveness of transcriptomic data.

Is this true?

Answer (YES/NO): NO